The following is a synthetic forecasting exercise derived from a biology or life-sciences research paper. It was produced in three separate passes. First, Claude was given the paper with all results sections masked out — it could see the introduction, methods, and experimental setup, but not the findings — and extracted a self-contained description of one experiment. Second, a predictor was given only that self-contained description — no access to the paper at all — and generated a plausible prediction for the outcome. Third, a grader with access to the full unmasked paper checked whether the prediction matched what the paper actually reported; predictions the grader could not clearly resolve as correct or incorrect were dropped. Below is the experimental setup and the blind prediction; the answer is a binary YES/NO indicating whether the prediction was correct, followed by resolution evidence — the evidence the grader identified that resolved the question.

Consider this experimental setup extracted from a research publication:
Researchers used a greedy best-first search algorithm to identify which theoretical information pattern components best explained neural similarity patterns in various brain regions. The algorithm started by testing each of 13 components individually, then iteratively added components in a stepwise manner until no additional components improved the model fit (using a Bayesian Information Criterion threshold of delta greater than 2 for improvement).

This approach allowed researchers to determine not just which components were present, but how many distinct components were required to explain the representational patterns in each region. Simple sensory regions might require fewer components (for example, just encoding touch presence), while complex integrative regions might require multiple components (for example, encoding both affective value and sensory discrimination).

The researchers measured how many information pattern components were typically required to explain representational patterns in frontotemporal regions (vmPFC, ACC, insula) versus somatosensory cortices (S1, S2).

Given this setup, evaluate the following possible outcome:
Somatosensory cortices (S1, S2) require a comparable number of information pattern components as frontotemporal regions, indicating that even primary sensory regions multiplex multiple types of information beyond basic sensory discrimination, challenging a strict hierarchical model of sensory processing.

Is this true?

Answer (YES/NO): YES